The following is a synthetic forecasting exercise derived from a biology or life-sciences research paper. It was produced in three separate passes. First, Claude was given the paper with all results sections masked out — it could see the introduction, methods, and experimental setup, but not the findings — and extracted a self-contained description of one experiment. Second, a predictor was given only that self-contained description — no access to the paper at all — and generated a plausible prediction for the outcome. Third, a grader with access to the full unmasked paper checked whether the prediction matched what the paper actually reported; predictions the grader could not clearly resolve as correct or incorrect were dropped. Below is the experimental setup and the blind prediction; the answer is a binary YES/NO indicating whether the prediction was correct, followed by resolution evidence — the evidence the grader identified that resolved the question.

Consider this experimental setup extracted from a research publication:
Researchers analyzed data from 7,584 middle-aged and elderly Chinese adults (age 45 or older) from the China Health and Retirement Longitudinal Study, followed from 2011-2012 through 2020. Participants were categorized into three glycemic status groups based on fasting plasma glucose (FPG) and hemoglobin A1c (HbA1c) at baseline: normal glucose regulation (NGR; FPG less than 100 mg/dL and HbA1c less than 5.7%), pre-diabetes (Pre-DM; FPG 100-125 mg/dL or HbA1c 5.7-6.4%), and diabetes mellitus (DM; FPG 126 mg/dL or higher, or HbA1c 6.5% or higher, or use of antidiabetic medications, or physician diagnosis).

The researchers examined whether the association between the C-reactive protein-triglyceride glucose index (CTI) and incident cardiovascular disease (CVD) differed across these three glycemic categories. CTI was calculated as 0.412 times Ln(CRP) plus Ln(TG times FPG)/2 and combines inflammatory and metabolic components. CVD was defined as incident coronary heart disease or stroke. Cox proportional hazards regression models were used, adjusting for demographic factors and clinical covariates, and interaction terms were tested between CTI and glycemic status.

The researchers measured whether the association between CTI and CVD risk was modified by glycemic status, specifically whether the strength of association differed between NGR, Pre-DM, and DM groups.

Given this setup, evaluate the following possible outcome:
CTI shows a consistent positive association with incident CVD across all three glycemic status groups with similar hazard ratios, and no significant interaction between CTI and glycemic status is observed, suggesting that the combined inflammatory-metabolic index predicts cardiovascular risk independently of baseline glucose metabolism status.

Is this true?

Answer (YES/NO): NO